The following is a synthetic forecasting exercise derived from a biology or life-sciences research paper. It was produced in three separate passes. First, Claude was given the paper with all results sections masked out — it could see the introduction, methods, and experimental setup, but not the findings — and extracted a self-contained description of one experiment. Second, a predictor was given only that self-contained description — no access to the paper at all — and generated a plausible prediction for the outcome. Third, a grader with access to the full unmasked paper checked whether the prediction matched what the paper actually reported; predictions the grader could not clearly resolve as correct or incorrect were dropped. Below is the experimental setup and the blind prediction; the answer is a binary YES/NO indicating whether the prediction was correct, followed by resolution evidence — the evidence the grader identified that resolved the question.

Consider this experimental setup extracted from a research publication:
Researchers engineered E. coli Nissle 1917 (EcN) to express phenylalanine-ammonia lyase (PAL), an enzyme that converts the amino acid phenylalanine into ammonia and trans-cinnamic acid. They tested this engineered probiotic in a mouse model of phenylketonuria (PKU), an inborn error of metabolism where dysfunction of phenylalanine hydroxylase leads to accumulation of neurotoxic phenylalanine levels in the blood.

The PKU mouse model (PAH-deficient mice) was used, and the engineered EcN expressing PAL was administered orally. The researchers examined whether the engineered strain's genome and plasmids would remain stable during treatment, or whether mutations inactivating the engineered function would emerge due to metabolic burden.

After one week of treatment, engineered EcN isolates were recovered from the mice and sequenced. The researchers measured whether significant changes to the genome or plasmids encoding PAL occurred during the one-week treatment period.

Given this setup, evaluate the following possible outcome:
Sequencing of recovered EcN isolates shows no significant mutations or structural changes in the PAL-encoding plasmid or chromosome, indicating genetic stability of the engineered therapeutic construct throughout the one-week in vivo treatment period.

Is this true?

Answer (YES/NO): YES